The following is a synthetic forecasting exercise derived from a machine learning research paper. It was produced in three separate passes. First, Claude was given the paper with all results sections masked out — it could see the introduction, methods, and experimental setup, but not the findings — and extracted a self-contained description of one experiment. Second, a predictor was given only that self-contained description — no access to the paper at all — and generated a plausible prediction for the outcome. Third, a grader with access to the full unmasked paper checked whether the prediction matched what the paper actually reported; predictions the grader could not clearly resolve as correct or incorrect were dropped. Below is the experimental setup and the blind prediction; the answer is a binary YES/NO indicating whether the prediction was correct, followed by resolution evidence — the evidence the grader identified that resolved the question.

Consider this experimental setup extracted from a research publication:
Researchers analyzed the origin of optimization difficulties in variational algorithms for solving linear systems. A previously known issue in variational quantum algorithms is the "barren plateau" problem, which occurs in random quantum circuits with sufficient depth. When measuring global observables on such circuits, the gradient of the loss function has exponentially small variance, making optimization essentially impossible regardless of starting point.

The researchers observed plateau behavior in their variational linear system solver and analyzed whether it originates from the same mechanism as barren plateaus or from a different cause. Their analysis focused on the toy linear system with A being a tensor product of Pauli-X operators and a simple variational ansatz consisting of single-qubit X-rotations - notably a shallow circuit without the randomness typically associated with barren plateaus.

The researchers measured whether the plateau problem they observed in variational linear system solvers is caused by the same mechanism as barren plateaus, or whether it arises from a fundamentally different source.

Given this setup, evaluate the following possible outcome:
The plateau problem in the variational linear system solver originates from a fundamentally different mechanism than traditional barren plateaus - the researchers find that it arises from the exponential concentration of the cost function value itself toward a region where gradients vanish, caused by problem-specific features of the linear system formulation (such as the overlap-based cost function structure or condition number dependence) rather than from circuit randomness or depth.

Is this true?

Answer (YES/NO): YES